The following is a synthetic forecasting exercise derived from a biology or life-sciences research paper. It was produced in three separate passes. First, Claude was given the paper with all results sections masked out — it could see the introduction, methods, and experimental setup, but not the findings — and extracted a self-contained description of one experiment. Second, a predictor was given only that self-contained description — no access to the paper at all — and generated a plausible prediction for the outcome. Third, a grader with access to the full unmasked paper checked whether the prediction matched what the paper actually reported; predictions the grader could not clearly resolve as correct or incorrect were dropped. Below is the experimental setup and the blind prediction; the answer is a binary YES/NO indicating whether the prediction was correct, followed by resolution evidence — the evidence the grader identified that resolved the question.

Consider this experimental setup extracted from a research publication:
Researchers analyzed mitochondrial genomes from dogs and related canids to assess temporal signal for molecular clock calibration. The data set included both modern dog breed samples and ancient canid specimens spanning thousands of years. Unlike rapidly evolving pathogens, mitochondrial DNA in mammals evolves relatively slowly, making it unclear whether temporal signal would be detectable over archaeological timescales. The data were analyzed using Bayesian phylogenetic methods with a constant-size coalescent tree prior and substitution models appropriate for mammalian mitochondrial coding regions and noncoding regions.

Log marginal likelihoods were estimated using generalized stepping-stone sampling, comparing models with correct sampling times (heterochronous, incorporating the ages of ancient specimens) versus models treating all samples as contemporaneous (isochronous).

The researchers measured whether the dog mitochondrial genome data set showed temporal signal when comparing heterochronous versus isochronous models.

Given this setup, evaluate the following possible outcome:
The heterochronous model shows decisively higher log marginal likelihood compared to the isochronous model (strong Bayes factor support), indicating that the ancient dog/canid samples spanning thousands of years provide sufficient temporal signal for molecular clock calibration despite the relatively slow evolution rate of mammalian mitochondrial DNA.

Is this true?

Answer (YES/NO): YES